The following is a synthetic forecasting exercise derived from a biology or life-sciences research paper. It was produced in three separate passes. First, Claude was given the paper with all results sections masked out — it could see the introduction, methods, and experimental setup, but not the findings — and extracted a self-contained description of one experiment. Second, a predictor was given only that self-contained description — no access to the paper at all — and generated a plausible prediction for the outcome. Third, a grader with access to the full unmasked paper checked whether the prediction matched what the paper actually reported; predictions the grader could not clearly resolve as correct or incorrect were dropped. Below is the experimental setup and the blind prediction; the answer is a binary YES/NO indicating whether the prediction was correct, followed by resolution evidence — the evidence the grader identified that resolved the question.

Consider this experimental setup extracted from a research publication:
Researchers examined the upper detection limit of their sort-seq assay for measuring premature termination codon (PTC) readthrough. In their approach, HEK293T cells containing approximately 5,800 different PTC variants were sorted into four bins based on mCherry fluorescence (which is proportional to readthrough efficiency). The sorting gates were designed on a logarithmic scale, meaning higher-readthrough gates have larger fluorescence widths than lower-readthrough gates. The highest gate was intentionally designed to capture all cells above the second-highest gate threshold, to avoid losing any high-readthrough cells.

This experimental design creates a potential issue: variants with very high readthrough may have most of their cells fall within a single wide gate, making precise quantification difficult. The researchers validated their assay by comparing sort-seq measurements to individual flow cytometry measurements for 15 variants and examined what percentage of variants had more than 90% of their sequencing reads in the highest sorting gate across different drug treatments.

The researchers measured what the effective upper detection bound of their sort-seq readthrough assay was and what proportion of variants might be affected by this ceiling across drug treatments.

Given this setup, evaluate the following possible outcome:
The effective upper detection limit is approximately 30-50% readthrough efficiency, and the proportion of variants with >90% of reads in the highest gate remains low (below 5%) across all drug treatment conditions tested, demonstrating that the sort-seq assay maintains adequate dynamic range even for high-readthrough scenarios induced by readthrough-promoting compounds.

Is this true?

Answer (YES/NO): NO